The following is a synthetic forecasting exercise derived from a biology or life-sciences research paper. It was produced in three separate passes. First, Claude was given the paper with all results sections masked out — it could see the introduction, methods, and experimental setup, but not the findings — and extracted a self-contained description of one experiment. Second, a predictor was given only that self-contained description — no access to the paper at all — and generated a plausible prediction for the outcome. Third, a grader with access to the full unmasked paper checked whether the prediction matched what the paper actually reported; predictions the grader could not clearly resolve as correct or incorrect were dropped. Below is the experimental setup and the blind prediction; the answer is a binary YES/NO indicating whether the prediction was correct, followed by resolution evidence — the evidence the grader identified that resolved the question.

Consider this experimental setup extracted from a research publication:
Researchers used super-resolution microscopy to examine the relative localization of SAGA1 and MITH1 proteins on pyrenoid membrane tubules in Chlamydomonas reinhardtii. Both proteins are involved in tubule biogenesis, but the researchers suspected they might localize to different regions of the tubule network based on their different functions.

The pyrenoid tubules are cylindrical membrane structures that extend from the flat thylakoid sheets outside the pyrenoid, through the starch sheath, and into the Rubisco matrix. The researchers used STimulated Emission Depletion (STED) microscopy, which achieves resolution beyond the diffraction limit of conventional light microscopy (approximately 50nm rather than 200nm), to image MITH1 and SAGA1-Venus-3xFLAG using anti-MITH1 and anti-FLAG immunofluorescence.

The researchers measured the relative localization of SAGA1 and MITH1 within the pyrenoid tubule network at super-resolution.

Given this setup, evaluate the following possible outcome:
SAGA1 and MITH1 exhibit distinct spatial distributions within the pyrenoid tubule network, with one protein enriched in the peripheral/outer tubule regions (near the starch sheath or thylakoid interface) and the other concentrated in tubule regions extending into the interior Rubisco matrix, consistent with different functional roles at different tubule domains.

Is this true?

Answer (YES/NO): YES